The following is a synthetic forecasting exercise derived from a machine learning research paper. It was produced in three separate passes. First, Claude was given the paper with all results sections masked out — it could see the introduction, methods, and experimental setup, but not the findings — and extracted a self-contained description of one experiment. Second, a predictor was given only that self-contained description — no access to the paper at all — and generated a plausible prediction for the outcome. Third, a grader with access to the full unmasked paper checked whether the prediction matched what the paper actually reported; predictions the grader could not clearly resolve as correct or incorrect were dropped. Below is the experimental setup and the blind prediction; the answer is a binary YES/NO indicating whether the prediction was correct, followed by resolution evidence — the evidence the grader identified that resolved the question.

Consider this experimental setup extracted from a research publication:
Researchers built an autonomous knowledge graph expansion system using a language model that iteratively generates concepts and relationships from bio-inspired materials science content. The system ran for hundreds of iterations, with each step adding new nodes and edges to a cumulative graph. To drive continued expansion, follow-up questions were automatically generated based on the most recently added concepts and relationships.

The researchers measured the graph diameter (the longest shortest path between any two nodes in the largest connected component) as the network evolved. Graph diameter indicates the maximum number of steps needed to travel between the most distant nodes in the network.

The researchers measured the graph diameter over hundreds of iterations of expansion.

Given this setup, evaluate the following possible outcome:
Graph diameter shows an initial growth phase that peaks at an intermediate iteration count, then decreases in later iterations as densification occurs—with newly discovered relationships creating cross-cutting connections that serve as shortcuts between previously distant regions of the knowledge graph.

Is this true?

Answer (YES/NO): NO